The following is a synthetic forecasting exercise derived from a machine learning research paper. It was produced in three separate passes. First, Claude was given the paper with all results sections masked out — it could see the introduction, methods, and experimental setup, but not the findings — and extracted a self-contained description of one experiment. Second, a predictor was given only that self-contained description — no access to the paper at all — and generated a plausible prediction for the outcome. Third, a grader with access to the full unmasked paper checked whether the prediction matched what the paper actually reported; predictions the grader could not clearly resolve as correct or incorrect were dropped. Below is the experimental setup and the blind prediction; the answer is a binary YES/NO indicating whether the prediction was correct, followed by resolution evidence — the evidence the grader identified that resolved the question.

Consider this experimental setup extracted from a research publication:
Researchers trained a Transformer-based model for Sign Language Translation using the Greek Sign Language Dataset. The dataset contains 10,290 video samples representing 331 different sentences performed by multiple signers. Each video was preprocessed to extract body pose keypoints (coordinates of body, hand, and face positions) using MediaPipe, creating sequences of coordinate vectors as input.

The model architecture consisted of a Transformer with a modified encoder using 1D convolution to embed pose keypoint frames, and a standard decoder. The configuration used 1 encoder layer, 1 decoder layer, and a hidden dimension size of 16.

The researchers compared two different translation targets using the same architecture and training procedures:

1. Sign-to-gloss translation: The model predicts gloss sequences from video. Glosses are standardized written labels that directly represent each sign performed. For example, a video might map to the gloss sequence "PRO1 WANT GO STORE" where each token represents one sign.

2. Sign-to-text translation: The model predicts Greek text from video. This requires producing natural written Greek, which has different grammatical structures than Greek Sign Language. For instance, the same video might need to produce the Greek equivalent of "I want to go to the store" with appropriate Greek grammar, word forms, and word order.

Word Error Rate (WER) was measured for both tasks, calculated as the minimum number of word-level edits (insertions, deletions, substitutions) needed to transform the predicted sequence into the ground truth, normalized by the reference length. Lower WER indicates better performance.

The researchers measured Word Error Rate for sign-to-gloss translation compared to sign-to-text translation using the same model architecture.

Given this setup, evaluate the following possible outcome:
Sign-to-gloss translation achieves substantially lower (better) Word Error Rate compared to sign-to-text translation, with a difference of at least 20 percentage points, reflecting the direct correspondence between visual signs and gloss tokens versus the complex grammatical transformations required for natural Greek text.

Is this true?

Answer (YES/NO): NO